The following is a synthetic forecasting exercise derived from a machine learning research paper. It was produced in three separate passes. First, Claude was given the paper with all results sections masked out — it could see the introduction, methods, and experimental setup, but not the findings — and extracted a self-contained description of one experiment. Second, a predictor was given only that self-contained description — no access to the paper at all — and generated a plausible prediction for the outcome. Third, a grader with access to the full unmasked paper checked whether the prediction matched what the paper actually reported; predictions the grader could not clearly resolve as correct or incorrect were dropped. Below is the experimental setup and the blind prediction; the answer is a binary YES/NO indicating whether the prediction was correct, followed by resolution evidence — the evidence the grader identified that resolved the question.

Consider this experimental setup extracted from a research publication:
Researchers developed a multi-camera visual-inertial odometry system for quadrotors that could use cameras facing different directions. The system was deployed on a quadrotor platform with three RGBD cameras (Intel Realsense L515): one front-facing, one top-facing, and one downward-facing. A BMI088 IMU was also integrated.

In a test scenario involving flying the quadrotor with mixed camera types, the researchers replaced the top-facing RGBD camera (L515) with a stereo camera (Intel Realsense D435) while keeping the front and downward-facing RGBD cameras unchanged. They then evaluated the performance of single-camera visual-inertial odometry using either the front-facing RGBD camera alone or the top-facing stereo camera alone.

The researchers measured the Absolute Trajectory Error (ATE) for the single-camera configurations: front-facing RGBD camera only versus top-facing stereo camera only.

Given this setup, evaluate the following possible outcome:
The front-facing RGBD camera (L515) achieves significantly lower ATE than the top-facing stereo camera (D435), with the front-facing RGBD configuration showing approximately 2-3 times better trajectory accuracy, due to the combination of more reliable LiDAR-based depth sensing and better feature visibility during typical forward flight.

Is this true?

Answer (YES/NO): NO